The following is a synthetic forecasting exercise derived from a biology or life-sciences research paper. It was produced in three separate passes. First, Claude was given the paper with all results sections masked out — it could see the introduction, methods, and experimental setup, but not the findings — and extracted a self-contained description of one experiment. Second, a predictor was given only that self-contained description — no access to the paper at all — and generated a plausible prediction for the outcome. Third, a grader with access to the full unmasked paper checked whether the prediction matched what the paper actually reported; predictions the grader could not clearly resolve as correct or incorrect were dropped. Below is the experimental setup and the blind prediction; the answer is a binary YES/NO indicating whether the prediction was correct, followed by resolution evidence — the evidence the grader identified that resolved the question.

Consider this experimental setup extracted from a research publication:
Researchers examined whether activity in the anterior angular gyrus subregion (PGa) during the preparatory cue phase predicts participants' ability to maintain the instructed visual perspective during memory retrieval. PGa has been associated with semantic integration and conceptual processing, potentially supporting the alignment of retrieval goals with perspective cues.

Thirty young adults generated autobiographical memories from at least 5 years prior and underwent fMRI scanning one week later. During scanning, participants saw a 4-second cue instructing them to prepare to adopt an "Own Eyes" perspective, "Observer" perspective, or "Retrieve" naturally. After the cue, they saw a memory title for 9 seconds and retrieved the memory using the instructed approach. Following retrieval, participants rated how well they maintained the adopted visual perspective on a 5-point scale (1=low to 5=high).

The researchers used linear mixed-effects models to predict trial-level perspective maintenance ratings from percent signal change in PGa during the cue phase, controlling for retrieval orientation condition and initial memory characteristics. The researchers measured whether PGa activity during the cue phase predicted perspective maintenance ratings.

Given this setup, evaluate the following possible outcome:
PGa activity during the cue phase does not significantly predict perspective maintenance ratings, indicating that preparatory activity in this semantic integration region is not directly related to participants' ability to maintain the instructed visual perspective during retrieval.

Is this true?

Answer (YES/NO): NO